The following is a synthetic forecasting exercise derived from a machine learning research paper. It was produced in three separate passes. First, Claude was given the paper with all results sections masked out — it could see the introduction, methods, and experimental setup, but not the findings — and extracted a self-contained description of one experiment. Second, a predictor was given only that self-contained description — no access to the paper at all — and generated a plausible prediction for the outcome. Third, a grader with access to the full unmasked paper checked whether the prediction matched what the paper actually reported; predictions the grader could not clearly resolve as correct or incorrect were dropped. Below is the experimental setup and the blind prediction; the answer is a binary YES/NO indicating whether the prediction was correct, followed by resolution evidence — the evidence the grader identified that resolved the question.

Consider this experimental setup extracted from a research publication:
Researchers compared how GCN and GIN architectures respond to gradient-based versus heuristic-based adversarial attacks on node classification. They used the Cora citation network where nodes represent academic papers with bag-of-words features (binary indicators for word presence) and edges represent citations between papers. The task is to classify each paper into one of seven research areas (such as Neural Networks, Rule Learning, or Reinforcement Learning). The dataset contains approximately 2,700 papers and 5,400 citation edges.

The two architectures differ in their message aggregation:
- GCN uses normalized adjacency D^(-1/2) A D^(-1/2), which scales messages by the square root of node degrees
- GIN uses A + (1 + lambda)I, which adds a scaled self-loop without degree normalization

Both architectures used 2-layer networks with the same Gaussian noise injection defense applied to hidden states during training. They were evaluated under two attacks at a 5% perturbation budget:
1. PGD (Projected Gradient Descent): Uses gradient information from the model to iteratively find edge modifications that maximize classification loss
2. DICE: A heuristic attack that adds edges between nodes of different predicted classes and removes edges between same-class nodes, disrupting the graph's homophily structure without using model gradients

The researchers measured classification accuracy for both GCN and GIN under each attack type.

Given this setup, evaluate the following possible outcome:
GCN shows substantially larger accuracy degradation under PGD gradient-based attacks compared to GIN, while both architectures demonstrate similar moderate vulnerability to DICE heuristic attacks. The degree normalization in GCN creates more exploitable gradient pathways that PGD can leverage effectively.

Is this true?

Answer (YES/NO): NO